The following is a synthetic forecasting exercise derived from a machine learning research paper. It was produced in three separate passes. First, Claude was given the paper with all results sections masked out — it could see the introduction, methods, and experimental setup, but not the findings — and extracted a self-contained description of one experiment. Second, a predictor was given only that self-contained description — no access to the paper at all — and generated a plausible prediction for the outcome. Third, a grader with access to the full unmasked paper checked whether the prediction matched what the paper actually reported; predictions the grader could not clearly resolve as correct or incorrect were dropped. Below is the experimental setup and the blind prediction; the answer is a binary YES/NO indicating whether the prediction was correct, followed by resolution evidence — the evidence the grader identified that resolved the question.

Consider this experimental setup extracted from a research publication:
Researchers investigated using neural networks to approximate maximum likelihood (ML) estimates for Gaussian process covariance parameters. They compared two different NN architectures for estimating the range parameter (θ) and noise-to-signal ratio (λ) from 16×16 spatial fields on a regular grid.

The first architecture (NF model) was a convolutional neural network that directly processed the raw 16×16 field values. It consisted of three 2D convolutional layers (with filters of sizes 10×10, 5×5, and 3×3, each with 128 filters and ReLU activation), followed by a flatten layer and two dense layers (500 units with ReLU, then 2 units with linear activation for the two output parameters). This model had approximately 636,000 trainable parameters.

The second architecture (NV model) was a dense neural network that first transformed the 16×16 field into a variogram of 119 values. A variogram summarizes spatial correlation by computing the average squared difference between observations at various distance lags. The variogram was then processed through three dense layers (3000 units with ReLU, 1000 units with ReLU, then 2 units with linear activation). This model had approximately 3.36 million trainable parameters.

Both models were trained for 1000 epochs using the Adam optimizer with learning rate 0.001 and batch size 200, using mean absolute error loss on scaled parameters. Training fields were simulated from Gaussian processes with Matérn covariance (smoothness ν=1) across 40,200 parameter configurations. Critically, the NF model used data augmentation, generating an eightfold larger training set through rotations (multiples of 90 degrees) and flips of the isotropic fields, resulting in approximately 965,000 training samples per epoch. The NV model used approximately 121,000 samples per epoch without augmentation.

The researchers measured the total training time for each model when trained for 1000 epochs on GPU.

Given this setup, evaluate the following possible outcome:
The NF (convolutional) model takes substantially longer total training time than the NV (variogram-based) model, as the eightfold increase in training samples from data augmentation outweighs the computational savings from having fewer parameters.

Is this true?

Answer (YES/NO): YES